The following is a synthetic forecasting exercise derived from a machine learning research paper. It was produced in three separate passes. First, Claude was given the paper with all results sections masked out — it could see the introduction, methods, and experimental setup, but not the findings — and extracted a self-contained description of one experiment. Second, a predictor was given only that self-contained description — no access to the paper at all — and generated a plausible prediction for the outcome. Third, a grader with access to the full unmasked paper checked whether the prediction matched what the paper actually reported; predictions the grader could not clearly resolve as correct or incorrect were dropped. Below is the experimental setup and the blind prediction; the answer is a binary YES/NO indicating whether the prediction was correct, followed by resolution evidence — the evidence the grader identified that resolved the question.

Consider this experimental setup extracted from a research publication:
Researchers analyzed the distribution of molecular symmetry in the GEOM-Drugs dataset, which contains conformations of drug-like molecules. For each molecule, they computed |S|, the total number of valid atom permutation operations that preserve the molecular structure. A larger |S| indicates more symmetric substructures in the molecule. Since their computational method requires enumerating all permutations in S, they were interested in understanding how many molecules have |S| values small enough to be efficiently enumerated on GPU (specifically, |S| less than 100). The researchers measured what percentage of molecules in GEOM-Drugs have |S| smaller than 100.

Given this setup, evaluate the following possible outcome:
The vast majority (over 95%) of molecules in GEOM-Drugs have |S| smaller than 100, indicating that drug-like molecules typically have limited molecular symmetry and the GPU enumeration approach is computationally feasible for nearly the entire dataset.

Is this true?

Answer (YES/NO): YES